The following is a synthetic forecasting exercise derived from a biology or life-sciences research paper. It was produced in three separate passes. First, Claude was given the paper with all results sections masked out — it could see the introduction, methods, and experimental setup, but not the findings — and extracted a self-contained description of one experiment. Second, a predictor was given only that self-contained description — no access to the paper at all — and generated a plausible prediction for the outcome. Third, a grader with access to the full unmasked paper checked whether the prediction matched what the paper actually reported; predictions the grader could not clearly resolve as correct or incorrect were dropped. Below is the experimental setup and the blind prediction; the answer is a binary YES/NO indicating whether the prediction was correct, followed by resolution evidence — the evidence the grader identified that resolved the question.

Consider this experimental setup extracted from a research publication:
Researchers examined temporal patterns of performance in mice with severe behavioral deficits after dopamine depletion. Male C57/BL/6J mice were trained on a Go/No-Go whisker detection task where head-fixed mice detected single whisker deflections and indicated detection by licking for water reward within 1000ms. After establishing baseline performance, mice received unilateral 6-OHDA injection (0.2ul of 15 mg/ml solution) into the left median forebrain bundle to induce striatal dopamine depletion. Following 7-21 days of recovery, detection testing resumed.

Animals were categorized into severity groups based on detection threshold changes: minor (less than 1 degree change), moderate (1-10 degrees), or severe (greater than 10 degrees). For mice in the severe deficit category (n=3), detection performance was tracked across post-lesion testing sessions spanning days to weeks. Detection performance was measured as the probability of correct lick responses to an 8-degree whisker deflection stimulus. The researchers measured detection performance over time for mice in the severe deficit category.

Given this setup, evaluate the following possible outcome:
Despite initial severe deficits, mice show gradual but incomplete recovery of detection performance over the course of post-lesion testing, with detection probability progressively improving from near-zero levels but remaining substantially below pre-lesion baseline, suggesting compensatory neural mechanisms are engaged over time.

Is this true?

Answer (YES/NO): NO